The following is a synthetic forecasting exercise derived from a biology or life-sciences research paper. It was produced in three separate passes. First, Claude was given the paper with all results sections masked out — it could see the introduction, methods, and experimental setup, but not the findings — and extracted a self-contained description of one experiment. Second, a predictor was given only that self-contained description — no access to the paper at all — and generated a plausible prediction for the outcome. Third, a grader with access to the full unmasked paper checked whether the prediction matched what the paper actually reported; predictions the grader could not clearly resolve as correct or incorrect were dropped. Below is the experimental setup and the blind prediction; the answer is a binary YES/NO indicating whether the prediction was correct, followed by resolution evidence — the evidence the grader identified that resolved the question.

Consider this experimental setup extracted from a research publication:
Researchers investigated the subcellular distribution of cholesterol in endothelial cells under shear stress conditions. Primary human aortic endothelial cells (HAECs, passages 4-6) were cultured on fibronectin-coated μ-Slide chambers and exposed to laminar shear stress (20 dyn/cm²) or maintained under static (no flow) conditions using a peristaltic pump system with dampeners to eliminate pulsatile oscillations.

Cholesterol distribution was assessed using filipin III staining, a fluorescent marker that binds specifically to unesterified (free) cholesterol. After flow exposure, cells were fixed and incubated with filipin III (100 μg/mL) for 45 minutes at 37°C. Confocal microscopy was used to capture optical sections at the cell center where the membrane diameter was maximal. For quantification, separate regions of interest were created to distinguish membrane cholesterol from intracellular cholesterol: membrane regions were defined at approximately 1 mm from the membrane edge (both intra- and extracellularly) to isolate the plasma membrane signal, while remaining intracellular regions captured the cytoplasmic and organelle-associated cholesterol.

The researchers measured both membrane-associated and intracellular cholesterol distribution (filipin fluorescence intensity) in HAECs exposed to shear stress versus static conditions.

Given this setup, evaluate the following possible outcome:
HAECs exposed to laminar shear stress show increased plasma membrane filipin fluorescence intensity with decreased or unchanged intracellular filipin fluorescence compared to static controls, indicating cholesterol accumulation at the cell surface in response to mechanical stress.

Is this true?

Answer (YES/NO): NO